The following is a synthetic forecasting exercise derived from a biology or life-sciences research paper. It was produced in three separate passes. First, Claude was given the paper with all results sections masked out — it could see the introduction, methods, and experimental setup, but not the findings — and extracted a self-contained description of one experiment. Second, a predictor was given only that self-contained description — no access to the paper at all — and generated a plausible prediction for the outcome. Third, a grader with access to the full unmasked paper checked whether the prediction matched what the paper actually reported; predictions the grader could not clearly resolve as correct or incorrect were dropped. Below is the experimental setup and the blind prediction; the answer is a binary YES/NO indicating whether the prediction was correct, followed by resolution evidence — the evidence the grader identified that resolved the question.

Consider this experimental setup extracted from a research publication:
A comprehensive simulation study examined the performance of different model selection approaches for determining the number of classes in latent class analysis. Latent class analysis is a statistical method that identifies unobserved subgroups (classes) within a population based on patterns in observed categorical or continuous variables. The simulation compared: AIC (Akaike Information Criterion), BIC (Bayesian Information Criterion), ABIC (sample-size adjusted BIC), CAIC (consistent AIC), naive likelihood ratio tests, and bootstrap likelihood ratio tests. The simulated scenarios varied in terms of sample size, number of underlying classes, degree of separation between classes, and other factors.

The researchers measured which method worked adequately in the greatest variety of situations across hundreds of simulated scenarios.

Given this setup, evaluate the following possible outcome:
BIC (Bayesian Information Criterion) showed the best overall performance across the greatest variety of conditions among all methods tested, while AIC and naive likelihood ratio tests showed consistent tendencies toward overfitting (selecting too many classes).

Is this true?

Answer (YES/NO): NO